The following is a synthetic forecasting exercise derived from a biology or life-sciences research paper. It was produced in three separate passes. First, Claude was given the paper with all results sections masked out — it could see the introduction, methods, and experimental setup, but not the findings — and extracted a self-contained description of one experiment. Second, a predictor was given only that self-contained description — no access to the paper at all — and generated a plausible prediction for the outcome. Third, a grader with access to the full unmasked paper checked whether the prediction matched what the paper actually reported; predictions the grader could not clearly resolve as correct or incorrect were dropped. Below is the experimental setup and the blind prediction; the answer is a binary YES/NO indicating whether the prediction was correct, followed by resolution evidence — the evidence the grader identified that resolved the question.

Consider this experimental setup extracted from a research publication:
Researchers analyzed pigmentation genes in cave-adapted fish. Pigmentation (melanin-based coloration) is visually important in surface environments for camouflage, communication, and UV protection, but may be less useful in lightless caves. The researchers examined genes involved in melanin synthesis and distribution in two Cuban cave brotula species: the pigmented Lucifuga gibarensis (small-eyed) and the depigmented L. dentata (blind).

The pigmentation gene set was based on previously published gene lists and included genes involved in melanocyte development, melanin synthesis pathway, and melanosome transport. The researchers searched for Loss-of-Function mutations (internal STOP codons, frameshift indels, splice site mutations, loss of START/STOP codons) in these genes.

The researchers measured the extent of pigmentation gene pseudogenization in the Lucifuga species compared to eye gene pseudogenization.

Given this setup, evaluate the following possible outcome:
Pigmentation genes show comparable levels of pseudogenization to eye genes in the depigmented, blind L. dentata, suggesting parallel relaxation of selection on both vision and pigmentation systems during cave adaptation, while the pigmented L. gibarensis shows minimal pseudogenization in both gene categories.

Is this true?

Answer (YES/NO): NO